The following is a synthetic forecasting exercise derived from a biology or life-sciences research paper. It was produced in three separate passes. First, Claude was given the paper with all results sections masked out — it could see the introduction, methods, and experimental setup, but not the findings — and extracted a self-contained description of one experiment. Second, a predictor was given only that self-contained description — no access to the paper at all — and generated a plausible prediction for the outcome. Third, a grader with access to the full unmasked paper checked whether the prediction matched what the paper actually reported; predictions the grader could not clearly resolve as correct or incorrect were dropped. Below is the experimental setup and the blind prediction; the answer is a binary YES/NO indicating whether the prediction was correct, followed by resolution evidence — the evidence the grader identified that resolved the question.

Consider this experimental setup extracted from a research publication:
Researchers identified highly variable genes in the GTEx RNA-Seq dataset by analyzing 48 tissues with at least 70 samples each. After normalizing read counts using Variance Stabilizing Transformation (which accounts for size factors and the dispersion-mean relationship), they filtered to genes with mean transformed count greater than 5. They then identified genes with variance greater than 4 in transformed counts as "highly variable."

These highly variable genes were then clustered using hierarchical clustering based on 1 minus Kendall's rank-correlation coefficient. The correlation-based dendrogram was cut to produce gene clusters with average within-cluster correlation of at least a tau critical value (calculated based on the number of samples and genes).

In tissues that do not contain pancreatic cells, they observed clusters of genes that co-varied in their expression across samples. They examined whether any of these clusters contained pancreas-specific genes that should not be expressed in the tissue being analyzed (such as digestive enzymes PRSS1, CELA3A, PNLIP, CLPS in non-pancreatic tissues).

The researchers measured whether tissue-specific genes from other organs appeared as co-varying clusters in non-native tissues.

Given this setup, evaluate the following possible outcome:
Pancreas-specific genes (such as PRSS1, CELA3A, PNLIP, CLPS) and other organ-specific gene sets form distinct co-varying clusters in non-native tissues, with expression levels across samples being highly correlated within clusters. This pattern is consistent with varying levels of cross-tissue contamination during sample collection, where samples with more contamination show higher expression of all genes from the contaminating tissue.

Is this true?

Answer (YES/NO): NO